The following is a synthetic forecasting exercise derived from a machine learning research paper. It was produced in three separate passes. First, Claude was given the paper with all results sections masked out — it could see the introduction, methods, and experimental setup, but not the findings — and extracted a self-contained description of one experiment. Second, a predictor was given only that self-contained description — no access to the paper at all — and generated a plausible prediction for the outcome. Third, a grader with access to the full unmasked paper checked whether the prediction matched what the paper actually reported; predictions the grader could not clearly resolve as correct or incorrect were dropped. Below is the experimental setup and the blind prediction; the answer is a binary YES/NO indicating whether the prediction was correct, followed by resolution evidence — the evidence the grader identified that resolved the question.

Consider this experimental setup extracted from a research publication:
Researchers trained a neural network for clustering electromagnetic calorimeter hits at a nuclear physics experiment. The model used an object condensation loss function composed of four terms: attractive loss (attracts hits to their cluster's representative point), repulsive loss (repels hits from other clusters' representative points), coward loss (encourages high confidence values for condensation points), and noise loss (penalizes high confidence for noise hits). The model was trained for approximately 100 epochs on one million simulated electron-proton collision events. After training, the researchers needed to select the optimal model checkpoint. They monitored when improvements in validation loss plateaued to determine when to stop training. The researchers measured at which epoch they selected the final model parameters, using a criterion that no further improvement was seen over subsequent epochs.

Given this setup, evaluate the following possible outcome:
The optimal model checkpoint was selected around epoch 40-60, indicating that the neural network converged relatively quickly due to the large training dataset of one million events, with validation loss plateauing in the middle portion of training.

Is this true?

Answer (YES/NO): NO